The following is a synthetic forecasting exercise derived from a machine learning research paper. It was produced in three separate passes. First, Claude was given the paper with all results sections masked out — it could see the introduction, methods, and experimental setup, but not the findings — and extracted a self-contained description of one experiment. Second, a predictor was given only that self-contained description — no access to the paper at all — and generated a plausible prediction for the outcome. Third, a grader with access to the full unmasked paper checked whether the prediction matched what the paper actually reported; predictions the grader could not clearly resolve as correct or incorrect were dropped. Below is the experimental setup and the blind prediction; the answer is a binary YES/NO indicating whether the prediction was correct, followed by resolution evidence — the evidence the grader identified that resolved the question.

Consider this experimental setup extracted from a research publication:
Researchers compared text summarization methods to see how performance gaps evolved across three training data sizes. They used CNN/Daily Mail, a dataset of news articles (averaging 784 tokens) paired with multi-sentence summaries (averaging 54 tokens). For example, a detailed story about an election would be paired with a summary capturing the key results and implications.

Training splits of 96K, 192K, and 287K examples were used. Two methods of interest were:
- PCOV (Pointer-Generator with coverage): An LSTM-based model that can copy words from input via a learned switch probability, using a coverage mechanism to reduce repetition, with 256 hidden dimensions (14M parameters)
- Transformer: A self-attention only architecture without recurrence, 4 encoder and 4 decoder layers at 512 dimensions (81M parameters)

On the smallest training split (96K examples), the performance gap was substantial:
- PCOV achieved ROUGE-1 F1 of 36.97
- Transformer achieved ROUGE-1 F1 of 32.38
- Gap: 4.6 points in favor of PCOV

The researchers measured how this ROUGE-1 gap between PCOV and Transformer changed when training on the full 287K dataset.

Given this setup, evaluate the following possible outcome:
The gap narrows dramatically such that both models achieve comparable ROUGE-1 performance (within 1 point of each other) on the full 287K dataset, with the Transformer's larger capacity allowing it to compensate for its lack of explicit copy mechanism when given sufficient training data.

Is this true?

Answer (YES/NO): NO